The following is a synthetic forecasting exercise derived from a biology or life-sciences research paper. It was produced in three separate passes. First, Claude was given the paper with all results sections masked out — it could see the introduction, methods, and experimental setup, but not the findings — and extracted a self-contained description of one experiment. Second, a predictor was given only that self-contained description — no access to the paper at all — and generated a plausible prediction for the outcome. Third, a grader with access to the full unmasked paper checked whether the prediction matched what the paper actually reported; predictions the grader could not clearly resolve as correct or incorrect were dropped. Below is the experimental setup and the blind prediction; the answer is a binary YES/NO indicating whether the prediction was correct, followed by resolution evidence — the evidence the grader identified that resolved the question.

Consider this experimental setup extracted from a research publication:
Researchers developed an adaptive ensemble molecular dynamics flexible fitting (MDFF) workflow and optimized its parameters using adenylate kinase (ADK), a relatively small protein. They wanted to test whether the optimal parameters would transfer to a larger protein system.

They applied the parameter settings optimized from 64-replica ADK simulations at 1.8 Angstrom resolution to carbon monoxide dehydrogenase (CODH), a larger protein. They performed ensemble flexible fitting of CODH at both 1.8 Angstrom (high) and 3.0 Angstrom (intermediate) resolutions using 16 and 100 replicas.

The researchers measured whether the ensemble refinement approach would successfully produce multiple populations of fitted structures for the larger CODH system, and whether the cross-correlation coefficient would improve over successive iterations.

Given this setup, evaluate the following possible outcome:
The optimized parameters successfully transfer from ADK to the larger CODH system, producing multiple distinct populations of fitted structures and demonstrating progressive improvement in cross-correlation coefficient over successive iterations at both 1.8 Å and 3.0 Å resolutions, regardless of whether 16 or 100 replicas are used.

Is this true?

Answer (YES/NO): YES